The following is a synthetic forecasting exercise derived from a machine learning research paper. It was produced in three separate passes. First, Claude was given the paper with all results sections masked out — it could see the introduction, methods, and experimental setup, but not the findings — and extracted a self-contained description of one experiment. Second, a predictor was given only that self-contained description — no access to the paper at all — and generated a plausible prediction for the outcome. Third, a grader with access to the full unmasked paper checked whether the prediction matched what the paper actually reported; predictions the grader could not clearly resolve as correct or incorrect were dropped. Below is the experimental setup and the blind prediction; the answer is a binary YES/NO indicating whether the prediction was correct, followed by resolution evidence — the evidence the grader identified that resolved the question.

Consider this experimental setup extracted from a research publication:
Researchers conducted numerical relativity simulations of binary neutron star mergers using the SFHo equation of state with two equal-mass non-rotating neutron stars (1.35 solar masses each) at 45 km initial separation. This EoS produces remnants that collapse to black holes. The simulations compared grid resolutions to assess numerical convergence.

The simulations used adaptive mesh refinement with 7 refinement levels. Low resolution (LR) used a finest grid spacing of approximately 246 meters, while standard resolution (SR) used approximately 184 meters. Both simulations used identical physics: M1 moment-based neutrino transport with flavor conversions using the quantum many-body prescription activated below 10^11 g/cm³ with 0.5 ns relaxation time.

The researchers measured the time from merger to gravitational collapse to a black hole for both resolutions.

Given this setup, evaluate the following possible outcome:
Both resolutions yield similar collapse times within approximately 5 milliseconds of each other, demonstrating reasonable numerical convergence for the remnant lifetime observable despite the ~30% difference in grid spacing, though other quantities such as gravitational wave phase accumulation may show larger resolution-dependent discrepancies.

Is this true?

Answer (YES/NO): YES